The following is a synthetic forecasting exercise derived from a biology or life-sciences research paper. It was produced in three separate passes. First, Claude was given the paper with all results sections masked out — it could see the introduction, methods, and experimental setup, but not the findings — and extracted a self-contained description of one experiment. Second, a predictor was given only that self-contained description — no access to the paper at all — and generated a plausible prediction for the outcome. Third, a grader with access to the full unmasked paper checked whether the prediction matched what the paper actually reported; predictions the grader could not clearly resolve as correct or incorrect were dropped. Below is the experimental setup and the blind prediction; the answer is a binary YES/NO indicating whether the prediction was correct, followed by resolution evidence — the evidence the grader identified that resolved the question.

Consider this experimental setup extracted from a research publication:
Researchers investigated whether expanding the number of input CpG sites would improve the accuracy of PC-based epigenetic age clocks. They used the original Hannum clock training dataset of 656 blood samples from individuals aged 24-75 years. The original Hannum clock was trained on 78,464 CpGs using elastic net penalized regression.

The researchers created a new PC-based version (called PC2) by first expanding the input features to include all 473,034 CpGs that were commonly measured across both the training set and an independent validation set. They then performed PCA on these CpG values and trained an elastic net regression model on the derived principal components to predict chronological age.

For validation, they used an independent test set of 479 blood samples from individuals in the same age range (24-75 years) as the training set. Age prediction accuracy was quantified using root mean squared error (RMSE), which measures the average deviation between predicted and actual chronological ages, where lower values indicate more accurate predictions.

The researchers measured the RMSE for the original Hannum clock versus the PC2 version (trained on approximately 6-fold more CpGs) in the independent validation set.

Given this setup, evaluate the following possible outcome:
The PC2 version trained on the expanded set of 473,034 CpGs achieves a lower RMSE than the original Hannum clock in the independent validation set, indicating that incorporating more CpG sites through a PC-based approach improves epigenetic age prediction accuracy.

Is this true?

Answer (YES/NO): NO